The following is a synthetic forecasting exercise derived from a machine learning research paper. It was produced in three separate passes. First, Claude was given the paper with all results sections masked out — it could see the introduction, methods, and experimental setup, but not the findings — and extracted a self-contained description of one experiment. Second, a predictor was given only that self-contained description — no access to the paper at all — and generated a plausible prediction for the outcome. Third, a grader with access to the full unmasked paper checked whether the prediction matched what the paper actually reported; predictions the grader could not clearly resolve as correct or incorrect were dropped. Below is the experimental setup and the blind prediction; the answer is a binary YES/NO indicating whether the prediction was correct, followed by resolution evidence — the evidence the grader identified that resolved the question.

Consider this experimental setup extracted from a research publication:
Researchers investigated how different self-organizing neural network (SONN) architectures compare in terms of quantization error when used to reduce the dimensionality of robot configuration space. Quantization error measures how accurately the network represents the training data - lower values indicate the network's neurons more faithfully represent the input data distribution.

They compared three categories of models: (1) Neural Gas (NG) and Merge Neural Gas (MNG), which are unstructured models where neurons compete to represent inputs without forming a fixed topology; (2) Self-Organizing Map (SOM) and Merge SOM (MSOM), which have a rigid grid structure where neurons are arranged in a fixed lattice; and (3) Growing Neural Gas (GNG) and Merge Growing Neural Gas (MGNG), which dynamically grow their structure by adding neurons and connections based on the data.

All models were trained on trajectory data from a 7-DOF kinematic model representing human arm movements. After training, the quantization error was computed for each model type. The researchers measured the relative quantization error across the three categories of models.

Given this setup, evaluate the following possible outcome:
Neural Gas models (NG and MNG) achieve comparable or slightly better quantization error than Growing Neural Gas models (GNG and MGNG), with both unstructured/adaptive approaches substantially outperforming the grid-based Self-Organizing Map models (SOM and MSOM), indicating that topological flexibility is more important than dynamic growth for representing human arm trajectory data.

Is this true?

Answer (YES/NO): NO